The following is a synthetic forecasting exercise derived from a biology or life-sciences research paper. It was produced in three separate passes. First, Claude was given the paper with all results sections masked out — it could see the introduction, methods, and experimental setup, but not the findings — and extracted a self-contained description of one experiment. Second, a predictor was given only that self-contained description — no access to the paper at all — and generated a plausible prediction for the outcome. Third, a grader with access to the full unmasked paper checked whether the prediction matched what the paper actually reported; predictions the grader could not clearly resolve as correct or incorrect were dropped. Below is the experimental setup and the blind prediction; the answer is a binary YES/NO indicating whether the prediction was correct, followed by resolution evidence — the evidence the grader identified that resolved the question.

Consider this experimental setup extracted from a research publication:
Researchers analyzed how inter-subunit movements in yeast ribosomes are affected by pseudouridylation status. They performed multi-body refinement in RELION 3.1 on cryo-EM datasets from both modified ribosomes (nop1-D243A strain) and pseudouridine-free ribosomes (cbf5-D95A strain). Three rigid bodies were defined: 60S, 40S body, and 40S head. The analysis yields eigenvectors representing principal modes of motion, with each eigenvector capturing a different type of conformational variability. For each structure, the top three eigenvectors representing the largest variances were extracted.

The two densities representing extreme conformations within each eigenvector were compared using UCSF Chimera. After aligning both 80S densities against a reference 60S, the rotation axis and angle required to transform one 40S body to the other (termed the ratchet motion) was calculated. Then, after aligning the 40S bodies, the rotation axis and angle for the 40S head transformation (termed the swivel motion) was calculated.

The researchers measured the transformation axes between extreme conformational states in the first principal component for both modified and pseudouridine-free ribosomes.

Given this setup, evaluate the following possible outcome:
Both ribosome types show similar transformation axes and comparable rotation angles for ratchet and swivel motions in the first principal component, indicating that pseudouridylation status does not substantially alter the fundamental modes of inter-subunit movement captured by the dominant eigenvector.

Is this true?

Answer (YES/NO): NO